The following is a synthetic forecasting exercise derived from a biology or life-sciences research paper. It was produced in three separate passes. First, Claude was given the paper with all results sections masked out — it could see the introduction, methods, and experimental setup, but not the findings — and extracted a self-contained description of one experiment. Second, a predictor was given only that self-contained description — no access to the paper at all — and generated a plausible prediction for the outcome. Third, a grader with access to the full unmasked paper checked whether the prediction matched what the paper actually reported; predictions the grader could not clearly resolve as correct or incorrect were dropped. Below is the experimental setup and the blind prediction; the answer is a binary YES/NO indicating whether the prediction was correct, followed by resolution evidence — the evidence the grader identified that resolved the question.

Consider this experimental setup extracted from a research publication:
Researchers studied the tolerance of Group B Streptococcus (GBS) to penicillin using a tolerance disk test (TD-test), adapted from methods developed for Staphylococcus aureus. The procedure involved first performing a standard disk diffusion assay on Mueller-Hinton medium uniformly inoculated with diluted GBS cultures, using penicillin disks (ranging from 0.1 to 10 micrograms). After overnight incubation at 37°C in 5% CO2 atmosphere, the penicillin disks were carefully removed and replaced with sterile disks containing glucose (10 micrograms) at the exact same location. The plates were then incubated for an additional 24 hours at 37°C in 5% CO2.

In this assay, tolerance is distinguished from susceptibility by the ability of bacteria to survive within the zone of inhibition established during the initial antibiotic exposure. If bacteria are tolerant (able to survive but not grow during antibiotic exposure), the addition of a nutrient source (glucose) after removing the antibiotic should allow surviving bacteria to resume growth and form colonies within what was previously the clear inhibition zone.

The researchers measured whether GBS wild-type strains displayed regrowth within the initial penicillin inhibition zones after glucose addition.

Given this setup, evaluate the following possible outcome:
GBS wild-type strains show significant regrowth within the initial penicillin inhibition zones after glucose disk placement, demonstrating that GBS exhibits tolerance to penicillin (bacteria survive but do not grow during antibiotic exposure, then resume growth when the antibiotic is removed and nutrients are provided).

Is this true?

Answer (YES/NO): NO